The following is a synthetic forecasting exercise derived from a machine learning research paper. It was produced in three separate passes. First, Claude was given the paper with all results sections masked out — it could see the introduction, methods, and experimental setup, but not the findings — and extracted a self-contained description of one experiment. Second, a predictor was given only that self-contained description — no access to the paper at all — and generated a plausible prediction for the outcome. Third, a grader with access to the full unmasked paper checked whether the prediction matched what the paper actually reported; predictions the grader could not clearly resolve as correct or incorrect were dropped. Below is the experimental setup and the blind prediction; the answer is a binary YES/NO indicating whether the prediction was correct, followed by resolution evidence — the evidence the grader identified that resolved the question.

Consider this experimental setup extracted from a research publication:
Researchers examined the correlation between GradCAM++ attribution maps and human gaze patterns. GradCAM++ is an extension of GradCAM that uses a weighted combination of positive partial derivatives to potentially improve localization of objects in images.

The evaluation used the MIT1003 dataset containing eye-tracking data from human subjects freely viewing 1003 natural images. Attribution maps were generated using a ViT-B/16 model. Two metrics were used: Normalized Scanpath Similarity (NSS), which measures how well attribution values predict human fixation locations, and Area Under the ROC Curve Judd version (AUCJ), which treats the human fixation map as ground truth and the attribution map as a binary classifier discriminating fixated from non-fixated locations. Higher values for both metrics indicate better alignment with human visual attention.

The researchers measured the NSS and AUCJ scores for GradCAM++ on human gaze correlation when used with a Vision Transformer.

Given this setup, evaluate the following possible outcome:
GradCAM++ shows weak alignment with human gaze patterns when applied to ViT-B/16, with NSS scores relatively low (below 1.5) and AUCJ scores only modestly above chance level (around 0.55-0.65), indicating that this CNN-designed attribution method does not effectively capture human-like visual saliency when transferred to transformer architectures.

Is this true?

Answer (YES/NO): NO